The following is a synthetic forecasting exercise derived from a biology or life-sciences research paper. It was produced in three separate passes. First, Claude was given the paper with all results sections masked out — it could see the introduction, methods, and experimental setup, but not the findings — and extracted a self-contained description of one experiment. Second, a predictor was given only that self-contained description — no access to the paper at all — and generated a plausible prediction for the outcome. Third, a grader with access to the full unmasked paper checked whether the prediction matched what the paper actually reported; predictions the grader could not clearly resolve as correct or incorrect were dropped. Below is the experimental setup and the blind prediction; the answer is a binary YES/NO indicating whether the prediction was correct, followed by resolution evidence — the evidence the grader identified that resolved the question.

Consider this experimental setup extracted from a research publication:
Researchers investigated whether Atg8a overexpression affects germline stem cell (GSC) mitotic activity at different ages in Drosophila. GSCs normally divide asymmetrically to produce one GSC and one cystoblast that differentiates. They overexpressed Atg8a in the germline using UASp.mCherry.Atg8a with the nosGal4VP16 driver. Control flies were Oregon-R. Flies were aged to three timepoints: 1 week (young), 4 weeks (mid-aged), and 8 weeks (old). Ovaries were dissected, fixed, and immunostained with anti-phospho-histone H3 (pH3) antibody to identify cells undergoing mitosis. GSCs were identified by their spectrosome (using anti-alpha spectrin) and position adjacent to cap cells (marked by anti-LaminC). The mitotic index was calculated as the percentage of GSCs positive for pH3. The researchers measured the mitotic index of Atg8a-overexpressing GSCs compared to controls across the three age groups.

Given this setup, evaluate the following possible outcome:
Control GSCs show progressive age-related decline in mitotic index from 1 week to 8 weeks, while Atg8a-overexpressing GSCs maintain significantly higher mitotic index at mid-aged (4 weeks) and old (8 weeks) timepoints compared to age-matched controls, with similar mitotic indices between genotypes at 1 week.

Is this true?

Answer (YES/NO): NO